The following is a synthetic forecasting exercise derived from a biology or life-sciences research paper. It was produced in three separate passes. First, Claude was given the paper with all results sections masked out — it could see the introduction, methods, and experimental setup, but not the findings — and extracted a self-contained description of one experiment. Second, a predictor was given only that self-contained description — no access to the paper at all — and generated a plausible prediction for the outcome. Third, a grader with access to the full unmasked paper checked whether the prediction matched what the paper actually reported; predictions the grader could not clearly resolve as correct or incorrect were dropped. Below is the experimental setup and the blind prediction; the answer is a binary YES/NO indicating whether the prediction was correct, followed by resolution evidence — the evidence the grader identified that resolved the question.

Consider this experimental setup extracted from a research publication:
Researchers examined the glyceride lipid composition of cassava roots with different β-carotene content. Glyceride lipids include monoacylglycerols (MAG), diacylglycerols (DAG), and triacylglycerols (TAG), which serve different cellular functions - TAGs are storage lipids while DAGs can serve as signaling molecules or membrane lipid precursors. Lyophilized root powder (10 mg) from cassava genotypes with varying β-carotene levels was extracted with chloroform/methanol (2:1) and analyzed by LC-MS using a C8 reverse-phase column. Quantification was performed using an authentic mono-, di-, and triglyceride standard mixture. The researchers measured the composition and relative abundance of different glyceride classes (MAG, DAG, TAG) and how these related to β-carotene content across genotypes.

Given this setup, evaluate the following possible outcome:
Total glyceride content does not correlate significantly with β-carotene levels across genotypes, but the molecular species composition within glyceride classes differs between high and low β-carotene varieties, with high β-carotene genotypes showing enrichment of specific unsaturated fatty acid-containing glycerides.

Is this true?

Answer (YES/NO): NO